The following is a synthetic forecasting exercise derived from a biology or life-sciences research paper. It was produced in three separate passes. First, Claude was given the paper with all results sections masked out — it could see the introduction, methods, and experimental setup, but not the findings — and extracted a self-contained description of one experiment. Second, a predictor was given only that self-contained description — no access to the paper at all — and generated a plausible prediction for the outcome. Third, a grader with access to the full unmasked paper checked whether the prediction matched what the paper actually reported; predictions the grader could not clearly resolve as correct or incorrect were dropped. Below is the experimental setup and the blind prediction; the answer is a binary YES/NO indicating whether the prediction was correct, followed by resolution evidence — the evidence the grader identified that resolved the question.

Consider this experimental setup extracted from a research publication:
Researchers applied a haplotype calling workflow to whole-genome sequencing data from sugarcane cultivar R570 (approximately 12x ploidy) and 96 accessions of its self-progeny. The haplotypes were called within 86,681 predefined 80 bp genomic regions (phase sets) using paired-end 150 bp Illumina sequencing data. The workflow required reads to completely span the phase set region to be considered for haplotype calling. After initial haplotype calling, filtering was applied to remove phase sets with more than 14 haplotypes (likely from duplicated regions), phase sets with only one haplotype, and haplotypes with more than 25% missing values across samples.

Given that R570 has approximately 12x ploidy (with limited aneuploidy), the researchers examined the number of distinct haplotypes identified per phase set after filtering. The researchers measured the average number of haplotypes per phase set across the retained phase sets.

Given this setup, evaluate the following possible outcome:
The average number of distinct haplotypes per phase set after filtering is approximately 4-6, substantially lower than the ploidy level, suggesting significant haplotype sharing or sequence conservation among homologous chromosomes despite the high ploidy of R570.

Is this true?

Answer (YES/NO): NO